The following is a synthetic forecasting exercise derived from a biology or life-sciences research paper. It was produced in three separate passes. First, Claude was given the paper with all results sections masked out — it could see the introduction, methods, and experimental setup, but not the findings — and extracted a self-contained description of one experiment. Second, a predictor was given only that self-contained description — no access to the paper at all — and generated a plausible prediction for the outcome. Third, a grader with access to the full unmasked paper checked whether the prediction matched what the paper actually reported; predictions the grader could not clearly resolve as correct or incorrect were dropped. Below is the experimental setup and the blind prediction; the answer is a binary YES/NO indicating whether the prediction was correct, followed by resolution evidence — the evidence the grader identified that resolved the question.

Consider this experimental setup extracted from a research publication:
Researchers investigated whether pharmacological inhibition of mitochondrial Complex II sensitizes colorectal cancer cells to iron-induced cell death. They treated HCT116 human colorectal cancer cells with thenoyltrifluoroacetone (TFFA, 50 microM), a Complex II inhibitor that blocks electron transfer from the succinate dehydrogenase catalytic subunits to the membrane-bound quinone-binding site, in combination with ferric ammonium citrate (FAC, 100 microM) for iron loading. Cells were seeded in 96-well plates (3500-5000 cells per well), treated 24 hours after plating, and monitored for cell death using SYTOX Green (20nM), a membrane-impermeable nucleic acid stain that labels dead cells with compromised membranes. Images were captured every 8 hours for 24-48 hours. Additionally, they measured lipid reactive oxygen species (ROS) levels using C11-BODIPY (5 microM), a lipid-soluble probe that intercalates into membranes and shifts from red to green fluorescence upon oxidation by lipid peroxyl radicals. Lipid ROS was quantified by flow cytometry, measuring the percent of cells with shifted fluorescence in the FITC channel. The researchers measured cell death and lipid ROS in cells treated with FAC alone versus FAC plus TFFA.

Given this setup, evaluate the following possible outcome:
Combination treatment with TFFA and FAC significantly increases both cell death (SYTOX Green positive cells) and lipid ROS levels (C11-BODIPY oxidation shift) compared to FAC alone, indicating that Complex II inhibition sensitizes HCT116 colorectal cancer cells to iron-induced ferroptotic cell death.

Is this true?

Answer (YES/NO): YES